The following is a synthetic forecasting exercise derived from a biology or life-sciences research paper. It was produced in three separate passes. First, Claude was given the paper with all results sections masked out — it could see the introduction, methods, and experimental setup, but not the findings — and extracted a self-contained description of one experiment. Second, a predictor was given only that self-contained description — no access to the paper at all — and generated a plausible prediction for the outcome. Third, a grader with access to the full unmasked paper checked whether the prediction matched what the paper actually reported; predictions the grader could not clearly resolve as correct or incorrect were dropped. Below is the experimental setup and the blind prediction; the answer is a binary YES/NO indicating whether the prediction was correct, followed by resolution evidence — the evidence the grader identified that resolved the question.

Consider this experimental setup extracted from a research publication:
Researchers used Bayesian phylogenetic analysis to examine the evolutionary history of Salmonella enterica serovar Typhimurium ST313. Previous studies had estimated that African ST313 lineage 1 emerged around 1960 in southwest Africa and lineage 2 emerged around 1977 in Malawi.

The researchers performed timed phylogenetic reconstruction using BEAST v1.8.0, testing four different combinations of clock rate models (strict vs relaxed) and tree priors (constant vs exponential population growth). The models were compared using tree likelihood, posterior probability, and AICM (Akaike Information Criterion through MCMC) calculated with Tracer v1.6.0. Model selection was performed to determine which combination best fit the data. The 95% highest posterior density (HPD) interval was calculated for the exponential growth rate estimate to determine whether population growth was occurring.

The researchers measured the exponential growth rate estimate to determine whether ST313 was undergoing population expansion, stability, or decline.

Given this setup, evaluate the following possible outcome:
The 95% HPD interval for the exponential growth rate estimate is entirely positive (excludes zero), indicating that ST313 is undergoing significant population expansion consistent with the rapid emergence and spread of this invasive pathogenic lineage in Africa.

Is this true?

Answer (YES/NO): NO